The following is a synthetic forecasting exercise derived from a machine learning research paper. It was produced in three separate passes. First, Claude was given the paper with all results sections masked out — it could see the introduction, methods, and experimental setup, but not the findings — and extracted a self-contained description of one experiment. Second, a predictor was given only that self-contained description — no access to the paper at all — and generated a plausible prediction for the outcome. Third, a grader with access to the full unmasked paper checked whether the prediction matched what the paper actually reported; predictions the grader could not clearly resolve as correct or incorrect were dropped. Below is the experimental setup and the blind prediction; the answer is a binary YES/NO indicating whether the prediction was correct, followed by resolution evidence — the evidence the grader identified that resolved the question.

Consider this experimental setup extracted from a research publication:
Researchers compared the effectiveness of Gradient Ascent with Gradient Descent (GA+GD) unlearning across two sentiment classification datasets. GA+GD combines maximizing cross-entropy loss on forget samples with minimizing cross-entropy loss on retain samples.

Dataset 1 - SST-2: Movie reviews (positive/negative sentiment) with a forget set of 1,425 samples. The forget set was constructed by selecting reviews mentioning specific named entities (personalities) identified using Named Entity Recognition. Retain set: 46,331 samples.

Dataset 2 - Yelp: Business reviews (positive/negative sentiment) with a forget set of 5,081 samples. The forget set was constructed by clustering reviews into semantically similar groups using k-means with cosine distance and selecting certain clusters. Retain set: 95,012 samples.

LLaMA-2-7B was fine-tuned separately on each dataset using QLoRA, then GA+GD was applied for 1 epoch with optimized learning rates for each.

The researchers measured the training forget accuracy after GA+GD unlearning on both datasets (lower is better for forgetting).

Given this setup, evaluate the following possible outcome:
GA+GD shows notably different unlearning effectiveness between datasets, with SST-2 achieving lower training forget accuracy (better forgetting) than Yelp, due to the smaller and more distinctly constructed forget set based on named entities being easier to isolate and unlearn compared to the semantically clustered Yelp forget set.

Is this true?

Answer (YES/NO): YES